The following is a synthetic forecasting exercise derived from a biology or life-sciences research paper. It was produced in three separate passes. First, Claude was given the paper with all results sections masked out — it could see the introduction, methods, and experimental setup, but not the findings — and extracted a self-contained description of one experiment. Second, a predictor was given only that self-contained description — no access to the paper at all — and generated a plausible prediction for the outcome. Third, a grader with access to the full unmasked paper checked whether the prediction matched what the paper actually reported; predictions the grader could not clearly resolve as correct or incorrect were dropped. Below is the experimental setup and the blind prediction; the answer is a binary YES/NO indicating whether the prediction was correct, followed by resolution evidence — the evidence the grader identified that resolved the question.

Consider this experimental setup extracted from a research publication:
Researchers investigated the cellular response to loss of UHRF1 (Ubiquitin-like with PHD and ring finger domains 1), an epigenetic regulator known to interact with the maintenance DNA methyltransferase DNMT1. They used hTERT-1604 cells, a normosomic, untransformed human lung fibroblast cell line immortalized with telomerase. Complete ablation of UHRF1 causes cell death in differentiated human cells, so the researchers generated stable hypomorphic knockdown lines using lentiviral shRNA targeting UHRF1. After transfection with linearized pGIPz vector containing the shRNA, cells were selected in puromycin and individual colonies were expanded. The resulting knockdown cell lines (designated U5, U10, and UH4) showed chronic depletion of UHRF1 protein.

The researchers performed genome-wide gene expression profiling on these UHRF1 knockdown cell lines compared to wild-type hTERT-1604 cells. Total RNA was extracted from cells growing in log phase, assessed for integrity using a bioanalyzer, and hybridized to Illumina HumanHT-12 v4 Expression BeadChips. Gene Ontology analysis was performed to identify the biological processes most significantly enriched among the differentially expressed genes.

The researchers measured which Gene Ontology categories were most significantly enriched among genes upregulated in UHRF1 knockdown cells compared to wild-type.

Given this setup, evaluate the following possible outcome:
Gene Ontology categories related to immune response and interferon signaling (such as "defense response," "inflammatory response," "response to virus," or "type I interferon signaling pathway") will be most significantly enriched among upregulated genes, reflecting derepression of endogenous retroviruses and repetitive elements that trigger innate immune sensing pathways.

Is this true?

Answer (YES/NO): YES